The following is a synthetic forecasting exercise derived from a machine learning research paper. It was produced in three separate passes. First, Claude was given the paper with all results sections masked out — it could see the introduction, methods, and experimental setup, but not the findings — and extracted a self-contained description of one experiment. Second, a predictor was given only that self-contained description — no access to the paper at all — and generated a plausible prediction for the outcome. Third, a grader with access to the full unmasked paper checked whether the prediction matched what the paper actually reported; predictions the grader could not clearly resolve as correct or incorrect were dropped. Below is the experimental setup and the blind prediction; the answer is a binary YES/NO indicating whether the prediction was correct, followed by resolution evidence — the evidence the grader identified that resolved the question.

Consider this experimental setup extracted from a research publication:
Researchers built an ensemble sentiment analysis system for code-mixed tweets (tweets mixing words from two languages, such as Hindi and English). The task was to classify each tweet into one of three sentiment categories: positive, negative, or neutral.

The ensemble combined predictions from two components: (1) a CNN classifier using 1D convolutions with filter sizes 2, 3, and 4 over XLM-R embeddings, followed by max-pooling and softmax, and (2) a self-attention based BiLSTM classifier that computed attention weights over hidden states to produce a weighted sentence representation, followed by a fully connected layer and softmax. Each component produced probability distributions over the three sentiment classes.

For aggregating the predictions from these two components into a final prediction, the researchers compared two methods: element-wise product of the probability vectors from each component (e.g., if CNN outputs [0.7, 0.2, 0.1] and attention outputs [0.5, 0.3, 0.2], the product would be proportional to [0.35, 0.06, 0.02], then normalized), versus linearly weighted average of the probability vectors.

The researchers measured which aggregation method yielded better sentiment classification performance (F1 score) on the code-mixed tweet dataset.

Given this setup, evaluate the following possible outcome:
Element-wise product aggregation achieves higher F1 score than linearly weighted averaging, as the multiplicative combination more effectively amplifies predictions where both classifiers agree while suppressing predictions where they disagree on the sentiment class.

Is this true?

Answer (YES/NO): YES